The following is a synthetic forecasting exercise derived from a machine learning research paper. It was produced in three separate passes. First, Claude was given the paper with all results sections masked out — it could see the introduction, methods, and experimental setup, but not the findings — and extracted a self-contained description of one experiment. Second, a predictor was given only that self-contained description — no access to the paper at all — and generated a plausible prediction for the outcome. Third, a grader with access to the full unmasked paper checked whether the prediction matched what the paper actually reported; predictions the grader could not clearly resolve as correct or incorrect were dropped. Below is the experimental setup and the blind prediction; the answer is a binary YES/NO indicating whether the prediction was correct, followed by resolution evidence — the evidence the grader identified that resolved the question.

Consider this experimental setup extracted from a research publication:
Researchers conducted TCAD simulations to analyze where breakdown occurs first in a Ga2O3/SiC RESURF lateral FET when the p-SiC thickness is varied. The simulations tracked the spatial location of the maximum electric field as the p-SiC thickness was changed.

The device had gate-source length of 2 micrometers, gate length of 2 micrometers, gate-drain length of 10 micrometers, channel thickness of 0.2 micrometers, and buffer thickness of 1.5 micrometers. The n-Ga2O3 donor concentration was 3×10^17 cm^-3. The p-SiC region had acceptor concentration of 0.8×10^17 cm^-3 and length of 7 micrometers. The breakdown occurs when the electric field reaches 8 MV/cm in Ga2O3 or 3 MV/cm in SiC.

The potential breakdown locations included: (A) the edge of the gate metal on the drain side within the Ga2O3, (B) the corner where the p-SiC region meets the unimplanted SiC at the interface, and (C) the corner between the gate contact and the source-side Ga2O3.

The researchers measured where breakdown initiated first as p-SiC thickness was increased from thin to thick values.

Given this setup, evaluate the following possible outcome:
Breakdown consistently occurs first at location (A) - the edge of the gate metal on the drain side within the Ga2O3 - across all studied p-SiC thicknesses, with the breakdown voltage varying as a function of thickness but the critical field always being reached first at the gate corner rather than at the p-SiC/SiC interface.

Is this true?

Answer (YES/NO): NO